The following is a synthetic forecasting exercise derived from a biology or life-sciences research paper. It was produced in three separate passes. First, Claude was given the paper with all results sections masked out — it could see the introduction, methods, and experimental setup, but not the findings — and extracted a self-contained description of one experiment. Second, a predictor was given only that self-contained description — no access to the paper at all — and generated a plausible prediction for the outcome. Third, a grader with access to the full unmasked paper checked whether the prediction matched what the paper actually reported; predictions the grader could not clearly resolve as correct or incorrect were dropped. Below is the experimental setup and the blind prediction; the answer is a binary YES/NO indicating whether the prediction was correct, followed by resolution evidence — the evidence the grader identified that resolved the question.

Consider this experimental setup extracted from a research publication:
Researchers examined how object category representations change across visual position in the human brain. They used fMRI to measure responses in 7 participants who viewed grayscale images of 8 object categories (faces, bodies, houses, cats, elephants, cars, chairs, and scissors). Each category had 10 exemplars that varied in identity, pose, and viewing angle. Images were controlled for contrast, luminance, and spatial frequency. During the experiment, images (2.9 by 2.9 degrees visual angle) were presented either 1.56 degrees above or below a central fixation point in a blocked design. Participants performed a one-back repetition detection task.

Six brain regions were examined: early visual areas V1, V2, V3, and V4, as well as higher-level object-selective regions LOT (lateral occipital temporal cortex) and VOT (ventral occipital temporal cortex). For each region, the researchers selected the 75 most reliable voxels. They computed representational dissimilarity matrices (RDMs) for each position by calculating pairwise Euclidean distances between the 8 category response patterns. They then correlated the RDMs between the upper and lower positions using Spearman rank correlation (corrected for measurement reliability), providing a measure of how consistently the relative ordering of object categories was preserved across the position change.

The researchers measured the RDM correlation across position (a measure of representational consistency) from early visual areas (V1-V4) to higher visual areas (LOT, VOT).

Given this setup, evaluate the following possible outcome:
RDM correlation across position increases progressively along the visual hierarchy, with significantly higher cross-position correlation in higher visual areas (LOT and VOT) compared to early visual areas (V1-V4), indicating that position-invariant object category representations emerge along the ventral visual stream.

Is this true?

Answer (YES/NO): YES